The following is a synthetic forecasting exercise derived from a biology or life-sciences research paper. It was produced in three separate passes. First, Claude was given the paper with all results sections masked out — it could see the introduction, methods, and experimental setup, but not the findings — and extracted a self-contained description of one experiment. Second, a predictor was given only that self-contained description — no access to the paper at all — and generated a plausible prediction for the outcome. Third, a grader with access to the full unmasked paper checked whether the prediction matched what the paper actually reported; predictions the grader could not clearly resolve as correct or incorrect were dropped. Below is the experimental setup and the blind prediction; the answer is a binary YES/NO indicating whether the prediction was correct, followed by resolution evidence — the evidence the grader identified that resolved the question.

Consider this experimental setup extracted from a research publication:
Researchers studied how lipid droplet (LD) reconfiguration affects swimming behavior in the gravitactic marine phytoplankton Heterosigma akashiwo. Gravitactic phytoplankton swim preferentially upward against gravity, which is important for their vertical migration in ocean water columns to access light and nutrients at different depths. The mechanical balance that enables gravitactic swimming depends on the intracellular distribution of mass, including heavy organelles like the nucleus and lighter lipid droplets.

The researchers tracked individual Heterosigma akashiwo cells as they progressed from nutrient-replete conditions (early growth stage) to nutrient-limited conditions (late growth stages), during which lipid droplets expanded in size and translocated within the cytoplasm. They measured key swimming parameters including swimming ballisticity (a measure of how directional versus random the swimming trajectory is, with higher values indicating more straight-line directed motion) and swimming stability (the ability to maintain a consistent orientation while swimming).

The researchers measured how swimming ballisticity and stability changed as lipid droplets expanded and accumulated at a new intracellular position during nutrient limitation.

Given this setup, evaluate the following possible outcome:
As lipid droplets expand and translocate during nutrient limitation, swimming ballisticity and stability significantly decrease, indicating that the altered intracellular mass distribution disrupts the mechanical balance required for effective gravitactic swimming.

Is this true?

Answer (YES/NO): NO